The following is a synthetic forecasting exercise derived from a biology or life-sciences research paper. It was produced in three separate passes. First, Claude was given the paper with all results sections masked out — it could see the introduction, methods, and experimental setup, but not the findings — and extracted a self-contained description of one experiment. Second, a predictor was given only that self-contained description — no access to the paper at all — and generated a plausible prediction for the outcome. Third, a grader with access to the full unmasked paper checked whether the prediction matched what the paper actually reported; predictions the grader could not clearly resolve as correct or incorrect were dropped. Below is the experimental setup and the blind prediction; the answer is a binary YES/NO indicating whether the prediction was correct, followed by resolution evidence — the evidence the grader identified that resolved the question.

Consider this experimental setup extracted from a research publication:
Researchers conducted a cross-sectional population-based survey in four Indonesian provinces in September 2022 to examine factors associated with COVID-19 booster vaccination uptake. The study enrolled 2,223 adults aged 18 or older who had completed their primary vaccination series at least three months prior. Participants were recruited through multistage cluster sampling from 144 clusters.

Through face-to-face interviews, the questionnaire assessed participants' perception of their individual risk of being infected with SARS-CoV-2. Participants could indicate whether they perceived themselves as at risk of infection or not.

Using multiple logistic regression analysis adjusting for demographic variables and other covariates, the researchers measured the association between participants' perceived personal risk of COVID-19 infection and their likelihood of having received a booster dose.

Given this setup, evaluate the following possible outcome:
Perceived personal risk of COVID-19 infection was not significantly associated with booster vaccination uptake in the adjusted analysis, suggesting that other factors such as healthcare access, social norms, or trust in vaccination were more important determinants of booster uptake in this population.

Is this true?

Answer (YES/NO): YES